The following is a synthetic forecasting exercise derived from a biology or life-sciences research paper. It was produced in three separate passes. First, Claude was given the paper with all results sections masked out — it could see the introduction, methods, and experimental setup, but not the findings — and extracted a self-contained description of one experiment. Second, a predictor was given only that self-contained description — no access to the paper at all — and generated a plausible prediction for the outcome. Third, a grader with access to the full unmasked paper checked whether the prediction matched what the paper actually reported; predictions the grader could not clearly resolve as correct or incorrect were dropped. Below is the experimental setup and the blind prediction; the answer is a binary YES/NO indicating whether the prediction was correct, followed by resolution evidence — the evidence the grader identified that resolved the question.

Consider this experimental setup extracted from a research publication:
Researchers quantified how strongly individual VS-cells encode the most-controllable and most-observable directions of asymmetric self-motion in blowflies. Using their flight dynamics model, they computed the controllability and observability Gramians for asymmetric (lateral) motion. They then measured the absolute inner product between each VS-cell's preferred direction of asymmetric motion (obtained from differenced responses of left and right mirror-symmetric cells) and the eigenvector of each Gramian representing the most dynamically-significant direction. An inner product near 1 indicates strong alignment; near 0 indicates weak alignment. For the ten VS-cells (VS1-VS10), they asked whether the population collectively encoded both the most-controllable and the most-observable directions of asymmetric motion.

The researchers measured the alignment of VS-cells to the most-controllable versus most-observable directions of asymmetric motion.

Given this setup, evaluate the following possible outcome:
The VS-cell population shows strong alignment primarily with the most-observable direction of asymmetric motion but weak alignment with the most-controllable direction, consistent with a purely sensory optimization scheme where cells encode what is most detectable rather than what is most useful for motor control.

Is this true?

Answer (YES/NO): NO